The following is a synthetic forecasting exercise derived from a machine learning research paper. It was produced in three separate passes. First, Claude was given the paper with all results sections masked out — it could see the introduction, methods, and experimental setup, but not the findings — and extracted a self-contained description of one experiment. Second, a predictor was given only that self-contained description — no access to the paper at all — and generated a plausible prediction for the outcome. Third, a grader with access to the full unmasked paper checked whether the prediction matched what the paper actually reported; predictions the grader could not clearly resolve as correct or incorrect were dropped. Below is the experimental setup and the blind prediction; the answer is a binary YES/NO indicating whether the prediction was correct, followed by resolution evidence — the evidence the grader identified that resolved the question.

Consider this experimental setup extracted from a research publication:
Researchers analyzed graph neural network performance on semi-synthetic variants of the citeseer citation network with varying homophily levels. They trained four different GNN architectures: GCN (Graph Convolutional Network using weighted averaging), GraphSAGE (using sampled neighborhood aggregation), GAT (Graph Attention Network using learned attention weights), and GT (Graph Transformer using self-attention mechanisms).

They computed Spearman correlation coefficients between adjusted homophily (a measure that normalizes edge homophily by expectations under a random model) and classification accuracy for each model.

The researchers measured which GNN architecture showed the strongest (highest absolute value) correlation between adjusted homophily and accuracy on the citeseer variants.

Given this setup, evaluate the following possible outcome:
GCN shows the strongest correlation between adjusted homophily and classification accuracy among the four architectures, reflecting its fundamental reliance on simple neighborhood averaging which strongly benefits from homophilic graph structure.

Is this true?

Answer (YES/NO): NO